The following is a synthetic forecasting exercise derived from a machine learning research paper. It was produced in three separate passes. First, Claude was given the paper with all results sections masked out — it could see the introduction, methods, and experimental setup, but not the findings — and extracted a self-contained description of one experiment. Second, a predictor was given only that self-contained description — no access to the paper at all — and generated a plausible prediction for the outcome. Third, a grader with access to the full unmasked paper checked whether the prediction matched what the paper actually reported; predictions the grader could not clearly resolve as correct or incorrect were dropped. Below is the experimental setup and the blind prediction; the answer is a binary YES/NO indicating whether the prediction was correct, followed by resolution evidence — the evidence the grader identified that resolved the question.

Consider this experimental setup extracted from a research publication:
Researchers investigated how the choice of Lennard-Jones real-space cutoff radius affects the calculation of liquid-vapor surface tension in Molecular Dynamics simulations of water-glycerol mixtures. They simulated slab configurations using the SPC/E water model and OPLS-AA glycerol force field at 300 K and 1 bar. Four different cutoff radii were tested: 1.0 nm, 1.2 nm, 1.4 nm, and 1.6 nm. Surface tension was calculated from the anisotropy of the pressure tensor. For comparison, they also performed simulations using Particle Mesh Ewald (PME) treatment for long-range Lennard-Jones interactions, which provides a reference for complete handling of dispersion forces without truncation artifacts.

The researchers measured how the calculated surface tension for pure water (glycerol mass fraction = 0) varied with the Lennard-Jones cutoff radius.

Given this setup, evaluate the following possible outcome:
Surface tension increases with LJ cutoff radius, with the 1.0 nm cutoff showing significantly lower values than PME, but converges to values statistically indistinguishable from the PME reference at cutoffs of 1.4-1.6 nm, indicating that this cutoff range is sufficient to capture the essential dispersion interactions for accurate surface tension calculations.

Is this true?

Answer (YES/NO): NO